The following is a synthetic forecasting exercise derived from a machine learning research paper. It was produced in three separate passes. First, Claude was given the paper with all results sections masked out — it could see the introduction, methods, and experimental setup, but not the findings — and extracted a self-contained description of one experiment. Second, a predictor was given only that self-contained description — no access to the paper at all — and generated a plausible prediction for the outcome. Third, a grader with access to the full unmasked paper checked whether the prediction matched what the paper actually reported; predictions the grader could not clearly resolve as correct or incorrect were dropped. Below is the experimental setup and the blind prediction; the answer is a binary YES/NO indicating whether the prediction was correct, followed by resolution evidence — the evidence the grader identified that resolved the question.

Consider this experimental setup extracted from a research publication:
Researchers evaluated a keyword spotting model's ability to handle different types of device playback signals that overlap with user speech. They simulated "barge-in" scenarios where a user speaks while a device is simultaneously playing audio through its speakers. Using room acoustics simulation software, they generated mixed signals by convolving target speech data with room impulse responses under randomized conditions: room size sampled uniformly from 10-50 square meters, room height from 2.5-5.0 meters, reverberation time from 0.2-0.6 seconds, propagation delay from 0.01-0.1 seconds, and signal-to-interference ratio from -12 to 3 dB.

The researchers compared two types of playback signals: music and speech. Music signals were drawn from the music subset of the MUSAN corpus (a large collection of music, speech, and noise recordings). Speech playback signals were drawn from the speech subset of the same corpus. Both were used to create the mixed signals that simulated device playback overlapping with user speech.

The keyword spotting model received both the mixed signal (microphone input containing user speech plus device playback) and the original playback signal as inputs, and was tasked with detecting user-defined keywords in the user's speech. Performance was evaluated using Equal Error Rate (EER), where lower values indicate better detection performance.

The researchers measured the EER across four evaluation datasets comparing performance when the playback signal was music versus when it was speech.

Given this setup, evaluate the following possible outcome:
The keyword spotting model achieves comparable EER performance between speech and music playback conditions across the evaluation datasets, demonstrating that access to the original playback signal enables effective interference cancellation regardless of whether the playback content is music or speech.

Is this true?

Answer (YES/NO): NO